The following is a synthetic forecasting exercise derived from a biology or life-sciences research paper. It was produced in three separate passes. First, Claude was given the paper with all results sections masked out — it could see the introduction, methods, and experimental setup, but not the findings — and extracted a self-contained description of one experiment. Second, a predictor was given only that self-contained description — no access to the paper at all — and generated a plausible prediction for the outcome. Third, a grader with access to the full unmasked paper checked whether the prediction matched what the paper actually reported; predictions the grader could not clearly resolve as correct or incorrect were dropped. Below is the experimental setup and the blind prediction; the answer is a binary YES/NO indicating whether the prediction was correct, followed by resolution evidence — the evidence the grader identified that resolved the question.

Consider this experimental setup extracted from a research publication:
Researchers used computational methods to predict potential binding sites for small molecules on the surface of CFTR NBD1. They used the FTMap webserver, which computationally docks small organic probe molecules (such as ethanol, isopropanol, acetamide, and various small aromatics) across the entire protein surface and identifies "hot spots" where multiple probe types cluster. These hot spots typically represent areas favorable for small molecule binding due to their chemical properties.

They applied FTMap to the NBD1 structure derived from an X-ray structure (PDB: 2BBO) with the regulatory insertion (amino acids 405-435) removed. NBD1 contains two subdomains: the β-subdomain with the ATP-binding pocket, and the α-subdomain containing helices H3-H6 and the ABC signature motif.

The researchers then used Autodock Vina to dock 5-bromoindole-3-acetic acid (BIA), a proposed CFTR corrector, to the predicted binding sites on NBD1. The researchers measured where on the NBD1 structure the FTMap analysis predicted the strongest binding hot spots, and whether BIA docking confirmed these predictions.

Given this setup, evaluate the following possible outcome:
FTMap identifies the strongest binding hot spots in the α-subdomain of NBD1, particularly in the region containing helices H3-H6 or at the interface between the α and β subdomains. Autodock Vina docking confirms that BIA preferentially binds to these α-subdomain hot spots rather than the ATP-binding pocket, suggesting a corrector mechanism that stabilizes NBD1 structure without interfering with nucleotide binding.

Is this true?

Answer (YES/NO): YES